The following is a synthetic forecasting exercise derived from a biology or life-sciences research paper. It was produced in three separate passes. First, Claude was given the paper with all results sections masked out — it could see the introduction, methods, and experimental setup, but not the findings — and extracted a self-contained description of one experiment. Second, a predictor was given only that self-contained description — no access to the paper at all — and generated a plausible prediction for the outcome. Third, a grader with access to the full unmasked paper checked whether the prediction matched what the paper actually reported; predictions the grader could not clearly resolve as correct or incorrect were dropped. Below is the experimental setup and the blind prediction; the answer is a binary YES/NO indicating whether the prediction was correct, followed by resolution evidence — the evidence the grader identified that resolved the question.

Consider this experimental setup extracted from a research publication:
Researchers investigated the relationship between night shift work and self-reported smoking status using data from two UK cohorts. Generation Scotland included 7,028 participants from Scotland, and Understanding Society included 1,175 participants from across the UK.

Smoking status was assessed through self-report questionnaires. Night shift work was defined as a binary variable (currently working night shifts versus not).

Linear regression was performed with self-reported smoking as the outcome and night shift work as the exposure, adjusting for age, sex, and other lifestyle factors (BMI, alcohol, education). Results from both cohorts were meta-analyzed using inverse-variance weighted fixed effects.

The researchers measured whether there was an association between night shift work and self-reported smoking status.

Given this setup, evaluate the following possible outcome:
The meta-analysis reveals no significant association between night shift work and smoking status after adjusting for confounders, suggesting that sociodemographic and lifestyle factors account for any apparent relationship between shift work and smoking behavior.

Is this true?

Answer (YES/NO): YES